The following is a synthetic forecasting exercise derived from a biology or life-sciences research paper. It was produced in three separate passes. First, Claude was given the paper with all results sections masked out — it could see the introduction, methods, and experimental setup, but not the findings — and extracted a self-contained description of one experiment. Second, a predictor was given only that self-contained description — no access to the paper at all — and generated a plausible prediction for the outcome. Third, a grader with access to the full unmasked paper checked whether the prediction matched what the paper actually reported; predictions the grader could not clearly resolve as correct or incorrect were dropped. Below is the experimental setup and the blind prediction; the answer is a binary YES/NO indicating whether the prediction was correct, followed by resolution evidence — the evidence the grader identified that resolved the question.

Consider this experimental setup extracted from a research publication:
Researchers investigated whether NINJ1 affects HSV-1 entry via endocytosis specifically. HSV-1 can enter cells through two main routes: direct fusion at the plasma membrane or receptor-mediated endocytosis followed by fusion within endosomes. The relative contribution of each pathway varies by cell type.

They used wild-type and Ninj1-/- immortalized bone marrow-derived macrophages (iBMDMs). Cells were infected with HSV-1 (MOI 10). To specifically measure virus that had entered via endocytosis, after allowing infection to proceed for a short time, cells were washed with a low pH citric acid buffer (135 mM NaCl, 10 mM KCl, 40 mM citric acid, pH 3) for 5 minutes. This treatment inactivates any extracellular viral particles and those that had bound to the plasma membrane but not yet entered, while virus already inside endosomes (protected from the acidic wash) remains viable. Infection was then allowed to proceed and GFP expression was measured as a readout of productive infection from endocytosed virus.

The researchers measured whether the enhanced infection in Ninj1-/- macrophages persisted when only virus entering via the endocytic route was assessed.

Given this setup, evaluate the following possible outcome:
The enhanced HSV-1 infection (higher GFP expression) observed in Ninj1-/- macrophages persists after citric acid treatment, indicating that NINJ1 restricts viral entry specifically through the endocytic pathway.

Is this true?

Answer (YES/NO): NO